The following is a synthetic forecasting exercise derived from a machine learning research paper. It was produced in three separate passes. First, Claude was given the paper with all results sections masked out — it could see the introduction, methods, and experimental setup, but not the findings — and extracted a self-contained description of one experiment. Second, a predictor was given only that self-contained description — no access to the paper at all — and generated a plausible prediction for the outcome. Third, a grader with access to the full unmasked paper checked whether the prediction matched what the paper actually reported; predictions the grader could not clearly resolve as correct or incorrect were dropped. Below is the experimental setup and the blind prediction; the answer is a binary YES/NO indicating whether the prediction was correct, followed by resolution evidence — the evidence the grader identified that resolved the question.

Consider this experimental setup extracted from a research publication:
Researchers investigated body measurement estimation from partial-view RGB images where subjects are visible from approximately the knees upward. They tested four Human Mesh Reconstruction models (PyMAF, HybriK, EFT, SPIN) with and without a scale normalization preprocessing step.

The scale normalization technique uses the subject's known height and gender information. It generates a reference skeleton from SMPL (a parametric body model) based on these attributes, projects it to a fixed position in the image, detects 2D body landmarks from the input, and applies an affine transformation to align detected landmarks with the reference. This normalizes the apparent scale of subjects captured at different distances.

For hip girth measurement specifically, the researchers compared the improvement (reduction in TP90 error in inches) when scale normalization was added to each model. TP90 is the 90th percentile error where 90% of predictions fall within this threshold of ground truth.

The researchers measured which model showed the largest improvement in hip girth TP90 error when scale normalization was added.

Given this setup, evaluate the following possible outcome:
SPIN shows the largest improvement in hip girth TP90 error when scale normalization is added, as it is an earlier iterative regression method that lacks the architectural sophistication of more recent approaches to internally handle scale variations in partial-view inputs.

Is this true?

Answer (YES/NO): NO